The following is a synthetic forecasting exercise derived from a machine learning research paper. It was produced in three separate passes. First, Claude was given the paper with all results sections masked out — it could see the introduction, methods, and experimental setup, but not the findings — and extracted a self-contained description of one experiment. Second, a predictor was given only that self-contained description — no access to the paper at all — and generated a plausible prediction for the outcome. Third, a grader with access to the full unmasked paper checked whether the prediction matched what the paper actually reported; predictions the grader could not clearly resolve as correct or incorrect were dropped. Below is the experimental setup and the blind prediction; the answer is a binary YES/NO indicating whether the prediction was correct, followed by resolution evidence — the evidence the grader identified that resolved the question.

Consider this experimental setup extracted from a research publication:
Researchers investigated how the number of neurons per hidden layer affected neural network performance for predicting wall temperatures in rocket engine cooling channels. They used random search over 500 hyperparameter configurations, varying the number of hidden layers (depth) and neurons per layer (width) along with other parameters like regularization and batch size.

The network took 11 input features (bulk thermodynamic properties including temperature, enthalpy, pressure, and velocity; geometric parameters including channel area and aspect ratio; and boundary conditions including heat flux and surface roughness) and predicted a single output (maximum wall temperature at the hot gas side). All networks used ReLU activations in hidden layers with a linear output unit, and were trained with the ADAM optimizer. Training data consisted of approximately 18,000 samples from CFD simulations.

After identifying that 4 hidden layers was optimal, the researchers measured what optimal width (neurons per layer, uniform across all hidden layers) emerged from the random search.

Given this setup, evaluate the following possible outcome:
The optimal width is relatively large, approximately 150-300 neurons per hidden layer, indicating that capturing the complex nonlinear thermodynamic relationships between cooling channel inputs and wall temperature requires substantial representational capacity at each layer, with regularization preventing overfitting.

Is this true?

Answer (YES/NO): NO